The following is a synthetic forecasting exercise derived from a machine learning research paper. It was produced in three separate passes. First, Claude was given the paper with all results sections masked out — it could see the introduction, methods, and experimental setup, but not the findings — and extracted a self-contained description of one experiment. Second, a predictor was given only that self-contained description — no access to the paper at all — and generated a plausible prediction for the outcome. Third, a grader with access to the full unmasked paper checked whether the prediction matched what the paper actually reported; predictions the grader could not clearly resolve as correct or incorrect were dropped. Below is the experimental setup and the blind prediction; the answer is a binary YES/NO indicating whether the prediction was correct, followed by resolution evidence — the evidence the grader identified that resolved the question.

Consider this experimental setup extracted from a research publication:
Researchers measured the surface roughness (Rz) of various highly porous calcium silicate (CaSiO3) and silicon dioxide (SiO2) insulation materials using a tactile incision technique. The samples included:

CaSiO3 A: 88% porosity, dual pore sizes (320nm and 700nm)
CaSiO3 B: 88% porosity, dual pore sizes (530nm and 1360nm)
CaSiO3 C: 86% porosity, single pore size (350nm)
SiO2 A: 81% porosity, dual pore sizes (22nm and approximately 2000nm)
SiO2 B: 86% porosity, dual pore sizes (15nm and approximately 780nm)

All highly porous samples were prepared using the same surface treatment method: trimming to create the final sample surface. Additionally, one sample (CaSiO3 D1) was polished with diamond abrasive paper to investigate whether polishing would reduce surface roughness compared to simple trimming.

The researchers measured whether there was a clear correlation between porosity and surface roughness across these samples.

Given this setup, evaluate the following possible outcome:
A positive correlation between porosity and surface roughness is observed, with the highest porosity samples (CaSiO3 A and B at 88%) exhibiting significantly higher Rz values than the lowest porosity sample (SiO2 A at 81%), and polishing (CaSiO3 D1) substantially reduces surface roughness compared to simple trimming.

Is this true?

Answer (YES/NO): NO